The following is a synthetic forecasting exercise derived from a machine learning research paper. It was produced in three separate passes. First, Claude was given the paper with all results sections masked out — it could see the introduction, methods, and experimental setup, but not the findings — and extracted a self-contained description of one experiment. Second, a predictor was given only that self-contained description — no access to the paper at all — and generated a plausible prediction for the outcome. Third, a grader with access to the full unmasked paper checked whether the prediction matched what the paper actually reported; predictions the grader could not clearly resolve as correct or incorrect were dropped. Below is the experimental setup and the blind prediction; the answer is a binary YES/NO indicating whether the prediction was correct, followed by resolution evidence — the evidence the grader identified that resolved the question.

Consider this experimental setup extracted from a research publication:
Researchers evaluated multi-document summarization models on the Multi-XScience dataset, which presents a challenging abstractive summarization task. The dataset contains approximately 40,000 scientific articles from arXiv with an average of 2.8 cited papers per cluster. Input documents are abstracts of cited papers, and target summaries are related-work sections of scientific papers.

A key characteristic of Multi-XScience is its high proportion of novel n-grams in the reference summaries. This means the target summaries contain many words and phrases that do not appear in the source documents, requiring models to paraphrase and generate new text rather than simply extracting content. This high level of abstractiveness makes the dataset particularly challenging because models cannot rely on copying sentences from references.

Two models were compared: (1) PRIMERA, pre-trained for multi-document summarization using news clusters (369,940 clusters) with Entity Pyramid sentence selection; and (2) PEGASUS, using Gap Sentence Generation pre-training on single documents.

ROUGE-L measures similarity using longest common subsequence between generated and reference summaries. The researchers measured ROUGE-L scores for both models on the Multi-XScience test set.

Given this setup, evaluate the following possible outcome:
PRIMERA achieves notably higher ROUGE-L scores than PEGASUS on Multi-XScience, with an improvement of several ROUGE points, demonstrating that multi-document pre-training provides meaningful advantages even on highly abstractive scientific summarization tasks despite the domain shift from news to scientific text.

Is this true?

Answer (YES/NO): NO